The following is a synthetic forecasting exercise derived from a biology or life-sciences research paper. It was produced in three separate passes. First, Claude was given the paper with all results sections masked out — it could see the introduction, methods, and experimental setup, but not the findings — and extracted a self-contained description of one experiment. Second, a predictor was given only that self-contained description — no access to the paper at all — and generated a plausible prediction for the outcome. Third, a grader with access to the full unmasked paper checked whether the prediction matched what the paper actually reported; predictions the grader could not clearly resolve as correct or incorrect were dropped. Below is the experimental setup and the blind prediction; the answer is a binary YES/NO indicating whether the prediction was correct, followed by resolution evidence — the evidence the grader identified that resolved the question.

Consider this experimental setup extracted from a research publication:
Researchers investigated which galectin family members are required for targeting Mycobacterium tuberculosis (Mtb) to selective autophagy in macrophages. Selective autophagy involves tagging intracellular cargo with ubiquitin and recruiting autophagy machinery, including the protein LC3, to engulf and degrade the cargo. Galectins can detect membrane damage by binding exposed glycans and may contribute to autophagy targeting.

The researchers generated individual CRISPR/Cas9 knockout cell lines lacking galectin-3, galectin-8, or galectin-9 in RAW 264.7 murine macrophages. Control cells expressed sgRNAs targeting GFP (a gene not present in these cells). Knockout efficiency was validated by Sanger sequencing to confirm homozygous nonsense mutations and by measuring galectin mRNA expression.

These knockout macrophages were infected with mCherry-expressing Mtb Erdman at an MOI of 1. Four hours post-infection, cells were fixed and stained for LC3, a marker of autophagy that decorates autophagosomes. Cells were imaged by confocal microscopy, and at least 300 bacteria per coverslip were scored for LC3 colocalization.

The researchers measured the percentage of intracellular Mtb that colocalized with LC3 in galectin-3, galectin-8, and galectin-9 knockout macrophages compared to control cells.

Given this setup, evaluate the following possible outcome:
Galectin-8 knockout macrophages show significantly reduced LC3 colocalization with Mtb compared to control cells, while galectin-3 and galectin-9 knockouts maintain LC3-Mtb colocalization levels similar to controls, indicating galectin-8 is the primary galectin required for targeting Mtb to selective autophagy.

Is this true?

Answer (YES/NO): YES